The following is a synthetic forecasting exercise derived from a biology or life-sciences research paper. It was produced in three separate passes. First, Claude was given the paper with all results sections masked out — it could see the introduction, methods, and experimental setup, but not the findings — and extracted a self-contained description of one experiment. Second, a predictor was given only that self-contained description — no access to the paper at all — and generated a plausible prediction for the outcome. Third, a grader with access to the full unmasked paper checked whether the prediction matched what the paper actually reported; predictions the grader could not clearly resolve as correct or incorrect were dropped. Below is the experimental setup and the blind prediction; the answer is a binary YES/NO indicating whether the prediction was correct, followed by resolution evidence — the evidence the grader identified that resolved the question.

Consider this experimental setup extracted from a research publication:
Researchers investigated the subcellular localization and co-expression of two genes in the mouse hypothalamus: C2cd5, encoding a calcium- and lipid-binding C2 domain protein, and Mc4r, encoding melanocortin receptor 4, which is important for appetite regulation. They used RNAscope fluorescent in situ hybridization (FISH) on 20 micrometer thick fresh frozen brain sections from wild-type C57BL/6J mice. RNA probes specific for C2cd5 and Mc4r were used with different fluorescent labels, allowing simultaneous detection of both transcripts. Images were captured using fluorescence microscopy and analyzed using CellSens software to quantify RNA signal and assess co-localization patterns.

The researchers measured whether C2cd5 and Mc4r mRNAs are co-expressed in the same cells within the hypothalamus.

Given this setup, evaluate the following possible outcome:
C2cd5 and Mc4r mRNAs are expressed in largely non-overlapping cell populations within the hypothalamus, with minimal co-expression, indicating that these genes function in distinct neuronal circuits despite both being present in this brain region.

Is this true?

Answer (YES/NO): NO